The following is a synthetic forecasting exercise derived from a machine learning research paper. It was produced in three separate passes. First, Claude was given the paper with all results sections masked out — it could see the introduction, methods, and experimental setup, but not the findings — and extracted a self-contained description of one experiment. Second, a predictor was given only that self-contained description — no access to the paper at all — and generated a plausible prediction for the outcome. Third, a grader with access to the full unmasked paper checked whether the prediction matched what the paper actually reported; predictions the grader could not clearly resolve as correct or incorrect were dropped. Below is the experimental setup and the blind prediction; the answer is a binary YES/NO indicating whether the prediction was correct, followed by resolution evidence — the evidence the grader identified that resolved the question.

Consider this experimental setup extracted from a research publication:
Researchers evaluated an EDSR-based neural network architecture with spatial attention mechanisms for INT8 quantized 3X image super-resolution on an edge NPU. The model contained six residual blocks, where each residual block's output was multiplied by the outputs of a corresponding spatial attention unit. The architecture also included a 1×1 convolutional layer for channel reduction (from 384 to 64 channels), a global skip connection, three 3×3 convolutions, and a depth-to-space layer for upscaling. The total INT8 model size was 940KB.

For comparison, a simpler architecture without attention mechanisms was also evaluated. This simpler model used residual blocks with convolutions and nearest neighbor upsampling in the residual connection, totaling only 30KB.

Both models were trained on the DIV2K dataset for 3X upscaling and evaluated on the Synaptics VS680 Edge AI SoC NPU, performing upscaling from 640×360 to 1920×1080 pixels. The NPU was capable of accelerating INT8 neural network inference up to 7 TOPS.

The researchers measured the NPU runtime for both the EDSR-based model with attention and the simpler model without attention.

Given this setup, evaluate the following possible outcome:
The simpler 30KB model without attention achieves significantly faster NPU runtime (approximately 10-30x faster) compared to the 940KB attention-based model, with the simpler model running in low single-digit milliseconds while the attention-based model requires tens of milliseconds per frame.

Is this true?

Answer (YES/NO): NO